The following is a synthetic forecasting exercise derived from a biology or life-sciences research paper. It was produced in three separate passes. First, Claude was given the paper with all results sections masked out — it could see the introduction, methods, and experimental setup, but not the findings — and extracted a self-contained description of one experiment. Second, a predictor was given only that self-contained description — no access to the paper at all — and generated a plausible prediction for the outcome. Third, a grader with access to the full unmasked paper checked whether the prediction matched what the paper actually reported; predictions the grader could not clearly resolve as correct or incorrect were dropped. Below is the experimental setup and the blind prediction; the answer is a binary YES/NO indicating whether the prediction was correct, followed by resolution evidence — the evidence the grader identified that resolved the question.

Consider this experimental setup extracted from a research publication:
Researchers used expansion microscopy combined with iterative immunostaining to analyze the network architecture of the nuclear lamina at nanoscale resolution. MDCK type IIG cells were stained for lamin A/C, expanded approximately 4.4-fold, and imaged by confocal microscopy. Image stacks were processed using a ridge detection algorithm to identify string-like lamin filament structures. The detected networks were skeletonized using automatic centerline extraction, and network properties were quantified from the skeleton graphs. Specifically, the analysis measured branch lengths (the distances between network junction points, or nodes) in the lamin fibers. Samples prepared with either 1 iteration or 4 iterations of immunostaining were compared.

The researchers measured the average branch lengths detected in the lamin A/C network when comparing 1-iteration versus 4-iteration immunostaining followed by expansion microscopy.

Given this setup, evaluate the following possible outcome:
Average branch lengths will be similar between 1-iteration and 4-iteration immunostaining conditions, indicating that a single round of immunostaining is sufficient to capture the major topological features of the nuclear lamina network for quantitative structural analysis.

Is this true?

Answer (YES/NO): NO